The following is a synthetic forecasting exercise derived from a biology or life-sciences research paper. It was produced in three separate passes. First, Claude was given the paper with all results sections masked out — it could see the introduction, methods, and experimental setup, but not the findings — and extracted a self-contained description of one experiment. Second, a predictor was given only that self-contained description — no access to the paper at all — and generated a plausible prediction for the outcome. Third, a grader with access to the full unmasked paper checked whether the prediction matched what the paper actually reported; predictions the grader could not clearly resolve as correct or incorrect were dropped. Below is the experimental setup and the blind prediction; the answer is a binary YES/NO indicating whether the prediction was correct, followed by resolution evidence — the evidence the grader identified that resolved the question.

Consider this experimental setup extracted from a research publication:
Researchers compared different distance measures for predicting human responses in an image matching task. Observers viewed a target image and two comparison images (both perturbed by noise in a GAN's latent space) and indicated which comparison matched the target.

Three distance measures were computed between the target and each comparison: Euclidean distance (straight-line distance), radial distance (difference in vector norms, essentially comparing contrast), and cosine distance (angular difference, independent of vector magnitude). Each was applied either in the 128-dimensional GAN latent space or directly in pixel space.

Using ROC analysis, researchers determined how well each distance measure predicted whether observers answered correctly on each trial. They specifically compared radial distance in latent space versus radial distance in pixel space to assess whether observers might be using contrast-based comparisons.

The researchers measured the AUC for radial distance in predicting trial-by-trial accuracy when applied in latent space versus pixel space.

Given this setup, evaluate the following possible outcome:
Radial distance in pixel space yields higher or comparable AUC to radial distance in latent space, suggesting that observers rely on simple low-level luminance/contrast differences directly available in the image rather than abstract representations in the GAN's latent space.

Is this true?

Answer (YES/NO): YES